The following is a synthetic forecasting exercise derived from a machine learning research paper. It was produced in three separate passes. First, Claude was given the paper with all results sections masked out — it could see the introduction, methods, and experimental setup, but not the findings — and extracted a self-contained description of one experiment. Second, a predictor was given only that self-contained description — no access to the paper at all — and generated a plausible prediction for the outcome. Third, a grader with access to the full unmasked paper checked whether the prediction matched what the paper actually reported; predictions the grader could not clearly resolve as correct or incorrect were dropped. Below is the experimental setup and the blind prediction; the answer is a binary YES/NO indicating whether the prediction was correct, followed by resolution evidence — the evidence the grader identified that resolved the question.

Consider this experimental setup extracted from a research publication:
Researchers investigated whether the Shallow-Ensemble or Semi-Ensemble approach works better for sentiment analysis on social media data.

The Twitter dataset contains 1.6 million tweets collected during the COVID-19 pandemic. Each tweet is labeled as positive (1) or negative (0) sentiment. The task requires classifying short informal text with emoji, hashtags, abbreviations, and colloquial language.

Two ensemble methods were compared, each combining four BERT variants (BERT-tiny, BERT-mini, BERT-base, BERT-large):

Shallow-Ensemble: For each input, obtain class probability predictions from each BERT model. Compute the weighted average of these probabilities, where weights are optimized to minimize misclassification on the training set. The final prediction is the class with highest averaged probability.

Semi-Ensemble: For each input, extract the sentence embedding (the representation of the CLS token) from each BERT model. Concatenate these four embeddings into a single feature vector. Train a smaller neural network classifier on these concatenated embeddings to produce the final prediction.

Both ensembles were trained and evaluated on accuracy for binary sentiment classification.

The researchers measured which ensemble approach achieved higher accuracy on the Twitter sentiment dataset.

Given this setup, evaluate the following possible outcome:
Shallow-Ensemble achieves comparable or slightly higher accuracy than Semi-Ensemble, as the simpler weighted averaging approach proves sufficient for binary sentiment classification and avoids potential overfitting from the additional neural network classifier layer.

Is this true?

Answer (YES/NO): NO